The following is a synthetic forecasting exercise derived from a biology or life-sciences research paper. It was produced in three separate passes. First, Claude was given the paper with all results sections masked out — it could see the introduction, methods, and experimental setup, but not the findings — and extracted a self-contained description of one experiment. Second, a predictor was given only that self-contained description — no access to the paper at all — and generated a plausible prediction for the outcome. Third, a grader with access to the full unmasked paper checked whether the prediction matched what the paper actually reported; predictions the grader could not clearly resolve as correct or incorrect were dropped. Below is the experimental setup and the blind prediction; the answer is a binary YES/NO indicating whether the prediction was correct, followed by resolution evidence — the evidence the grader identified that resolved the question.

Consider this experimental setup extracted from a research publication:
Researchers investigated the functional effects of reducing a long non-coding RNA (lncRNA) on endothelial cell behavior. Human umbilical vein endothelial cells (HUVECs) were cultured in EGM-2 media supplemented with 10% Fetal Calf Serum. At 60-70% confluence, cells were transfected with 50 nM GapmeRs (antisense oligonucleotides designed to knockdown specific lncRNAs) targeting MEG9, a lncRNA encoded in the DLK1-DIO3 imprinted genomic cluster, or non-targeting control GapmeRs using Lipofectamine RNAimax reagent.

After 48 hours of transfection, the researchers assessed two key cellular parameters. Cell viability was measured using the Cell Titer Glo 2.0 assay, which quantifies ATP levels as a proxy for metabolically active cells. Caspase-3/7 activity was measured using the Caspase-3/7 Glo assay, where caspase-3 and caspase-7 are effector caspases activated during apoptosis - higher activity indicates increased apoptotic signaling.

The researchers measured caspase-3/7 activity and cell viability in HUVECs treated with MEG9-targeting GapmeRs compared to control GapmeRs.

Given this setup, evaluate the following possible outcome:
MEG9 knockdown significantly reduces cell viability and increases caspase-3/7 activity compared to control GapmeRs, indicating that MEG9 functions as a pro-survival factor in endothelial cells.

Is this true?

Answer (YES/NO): YES